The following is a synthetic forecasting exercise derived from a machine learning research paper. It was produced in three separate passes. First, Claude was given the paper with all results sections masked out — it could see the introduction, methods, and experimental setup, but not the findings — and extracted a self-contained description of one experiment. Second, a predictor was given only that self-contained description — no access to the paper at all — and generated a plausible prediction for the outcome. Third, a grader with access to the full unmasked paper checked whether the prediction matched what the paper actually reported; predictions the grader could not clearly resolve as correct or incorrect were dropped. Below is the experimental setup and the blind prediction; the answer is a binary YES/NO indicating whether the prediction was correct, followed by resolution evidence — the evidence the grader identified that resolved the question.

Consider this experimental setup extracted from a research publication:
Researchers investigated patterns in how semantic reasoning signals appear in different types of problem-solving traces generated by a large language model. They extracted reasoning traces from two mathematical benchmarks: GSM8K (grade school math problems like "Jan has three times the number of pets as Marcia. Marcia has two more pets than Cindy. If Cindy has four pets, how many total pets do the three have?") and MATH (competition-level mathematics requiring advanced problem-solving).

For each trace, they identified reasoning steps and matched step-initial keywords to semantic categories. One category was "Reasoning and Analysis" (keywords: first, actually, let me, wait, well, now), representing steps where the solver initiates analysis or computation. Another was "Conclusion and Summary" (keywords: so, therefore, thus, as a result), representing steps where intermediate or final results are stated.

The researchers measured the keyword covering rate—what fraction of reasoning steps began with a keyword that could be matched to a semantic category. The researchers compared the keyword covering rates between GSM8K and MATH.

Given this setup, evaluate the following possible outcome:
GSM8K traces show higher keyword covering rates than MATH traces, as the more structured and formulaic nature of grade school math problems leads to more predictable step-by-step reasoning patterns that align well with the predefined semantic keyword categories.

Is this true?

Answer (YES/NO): NO